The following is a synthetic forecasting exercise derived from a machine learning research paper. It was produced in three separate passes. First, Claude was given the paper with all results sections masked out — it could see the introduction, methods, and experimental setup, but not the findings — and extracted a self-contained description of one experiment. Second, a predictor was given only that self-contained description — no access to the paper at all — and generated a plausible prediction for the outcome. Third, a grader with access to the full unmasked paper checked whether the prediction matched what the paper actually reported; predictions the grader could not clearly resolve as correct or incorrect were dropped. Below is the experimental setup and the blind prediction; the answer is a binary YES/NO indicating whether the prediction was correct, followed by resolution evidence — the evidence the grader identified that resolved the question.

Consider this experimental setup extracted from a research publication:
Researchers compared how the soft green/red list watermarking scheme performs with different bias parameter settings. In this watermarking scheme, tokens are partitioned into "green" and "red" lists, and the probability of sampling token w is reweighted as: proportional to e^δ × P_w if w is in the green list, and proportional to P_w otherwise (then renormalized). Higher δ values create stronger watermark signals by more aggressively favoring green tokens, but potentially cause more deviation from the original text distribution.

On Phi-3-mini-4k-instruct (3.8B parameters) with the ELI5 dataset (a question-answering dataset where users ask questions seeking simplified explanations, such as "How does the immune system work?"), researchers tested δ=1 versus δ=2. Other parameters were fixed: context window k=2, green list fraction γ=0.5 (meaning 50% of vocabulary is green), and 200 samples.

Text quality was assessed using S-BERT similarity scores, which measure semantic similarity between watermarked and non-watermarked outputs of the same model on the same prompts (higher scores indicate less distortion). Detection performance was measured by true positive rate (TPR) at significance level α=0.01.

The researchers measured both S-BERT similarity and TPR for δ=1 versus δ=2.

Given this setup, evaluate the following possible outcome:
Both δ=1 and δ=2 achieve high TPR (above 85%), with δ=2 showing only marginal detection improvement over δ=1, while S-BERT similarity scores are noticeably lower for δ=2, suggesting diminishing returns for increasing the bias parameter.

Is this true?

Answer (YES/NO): NO